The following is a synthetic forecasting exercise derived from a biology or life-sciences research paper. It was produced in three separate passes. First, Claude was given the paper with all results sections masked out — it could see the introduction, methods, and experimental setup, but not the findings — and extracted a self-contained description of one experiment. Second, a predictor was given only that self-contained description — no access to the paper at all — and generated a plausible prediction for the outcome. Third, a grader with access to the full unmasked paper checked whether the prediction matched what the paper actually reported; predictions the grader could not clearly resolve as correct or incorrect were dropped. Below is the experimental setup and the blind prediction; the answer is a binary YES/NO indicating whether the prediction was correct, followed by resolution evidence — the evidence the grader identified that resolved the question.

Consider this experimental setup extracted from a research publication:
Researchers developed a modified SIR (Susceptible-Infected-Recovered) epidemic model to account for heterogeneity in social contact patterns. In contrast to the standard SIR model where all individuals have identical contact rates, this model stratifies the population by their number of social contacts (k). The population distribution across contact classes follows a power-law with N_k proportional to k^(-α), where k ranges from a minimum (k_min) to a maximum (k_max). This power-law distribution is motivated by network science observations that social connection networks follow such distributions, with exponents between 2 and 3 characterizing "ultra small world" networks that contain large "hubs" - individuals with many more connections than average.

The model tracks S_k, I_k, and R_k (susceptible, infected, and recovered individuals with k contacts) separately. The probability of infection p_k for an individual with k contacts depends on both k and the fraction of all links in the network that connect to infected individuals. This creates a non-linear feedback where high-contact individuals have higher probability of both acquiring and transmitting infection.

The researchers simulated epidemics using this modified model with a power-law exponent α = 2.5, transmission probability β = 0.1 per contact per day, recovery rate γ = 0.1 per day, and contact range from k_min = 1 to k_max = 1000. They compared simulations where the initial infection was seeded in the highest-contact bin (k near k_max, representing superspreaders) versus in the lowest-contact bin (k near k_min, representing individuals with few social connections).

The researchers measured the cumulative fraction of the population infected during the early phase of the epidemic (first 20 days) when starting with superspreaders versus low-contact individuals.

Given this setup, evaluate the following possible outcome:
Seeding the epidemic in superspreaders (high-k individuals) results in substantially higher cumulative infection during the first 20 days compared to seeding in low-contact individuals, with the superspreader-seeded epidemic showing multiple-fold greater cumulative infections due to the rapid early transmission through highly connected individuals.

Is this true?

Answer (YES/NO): NO